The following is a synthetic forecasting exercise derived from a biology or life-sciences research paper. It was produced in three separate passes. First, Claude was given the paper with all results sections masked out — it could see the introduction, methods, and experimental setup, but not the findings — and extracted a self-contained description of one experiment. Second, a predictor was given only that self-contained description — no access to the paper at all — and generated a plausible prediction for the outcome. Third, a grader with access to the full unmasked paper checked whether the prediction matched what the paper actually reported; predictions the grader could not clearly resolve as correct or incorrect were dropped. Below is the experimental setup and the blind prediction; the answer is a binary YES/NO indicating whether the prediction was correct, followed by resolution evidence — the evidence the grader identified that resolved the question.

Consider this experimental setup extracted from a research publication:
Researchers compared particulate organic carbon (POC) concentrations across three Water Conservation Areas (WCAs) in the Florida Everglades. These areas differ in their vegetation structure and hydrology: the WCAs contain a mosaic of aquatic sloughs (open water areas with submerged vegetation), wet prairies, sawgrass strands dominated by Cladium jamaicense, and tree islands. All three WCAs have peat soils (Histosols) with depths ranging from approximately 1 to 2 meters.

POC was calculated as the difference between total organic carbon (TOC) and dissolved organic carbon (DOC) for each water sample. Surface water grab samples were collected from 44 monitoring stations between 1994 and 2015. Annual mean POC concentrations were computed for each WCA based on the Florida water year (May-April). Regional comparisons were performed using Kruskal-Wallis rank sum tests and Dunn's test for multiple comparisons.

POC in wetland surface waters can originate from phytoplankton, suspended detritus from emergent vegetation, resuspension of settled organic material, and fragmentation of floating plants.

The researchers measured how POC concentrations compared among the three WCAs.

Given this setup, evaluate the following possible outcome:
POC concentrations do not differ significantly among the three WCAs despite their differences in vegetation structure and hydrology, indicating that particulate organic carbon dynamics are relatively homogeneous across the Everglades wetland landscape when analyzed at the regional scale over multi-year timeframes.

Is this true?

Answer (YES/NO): NO